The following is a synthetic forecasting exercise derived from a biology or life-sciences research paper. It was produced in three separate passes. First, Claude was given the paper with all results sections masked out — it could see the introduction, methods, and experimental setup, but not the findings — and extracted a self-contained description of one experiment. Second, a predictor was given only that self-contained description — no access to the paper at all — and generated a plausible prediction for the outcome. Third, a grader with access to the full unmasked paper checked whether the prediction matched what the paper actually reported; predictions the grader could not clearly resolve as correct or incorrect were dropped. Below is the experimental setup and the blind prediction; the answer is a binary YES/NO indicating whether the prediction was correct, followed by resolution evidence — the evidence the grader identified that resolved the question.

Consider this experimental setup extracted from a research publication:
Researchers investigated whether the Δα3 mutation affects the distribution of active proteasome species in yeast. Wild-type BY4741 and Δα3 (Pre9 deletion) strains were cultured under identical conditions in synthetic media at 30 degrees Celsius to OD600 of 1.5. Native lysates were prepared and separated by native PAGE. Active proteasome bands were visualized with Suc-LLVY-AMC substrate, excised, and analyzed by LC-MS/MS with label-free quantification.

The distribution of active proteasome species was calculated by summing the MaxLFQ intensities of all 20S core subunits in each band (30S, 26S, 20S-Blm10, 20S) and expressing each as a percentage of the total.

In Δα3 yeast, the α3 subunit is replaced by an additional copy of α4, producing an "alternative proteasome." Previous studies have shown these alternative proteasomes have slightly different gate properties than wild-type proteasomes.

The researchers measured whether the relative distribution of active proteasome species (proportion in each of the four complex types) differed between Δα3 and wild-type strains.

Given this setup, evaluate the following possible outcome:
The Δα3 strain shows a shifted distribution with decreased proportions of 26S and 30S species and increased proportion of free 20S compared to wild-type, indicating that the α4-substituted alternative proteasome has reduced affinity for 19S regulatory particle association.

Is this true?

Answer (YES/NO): NO